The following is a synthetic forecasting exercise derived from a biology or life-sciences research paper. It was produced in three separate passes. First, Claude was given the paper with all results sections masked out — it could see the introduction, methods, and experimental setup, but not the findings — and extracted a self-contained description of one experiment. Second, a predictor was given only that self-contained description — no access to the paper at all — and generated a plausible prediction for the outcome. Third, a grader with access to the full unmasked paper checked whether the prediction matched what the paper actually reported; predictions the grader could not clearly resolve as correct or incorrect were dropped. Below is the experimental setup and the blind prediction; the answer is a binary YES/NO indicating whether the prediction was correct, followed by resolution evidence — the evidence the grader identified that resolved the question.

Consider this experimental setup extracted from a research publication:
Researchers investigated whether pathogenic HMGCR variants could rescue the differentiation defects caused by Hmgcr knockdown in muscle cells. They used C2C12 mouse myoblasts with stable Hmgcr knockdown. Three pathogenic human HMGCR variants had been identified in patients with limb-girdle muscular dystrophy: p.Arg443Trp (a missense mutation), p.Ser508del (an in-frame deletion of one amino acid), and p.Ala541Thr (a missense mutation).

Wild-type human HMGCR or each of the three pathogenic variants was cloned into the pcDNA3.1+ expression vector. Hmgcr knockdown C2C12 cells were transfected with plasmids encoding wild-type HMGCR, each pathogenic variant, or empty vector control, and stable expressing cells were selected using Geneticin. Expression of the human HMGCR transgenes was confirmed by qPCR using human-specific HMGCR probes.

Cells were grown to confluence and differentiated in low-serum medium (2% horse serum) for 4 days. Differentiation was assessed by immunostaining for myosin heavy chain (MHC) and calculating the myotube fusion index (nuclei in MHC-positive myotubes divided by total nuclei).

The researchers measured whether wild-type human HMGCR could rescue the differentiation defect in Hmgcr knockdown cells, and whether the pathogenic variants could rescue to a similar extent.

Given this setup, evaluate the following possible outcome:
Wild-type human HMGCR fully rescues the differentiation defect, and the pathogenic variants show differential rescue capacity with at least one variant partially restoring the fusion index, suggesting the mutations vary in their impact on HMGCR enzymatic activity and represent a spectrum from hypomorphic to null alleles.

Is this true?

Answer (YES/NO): NO